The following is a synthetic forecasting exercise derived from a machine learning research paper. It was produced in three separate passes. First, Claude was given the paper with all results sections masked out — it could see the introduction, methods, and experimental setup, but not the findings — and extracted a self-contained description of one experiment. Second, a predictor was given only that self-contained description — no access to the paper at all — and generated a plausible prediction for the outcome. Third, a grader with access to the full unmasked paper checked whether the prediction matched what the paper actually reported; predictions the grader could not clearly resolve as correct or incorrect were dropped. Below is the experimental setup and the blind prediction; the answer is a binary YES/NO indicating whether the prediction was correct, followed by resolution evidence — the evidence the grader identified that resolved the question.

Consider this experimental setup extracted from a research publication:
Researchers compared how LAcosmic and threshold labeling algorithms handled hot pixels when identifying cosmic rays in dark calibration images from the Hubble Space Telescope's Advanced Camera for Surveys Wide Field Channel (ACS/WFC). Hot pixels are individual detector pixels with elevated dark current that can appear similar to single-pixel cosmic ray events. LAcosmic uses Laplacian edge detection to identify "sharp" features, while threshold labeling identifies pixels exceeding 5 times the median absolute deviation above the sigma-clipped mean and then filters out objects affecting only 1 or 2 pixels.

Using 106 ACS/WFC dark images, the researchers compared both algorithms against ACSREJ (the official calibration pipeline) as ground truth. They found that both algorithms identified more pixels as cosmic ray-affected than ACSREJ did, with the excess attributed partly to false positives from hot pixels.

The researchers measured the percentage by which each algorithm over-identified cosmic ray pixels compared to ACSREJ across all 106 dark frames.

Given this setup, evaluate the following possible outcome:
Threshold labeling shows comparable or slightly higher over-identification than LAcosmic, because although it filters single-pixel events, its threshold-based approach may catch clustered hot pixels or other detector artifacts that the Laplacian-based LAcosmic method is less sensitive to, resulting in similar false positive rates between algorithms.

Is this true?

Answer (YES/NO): YES